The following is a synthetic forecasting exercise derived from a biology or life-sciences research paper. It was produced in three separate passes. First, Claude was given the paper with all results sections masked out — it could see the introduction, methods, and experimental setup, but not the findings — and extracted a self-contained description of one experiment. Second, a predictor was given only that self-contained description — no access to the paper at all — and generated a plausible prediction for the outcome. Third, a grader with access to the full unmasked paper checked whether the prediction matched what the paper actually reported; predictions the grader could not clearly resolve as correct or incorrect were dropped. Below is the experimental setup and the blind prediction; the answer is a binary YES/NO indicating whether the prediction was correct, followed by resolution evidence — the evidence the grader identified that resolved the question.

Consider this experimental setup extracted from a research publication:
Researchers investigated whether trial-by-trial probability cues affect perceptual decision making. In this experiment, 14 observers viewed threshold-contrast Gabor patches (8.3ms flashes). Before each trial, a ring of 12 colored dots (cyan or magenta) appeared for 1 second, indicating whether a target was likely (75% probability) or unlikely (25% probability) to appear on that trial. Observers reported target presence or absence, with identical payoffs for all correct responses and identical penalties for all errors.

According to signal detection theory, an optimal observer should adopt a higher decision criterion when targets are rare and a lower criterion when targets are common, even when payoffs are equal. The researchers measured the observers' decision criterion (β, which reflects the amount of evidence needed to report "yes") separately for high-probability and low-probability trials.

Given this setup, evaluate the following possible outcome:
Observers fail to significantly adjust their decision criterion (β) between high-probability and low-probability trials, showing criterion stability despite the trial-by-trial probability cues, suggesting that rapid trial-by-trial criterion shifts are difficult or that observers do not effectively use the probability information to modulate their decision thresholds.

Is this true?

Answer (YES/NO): NO